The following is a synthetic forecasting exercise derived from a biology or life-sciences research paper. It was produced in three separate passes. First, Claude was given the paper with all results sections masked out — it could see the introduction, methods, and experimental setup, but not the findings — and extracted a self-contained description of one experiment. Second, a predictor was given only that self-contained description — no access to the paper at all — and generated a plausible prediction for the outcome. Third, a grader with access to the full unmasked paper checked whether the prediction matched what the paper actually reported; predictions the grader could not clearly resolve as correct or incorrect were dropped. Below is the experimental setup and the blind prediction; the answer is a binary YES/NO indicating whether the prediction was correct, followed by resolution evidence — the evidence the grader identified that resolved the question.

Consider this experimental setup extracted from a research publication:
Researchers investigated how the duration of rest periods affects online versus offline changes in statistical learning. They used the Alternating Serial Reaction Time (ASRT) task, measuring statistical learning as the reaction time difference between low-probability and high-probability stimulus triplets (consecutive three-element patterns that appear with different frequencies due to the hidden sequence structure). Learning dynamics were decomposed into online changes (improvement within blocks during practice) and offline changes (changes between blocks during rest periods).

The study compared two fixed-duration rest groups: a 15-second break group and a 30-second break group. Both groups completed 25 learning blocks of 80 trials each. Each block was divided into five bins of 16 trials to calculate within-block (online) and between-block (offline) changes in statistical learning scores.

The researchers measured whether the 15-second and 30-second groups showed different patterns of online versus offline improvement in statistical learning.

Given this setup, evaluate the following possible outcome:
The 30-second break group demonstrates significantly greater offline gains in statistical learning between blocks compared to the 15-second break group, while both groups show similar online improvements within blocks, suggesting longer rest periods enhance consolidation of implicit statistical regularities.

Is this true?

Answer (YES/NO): NO